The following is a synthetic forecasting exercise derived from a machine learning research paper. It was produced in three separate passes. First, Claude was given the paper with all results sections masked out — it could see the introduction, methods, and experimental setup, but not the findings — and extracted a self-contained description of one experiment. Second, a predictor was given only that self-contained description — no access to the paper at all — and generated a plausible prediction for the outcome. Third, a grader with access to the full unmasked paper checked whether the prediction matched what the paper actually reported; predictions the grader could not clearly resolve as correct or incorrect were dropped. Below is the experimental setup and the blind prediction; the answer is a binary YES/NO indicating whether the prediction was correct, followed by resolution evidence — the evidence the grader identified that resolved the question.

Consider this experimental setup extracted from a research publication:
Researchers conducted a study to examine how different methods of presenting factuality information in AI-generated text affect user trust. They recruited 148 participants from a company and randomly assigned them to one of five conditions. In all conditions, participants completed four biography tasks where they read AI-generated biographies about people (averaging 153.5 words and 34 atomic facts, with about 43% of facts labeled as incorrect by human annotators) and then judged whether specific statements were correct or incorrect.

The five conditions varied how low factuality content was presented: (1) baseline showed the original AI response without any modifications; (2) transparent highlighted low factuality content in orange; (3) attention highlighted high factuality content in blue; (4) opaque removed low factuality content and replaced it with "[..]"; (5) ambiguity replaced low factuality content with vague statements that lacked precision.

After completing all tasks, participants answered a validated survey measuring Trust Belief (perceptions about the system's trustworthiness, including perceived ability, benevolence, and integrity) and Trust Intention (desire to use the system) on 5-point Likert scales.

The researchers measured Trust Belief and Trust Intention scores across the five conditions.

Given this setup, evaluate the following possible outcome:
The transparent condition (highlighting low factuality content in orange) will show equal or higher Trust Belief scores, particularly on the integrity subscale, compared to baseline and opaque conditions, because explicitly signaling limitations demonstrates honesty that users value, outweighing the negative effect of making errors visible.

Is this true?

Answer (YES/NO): NO